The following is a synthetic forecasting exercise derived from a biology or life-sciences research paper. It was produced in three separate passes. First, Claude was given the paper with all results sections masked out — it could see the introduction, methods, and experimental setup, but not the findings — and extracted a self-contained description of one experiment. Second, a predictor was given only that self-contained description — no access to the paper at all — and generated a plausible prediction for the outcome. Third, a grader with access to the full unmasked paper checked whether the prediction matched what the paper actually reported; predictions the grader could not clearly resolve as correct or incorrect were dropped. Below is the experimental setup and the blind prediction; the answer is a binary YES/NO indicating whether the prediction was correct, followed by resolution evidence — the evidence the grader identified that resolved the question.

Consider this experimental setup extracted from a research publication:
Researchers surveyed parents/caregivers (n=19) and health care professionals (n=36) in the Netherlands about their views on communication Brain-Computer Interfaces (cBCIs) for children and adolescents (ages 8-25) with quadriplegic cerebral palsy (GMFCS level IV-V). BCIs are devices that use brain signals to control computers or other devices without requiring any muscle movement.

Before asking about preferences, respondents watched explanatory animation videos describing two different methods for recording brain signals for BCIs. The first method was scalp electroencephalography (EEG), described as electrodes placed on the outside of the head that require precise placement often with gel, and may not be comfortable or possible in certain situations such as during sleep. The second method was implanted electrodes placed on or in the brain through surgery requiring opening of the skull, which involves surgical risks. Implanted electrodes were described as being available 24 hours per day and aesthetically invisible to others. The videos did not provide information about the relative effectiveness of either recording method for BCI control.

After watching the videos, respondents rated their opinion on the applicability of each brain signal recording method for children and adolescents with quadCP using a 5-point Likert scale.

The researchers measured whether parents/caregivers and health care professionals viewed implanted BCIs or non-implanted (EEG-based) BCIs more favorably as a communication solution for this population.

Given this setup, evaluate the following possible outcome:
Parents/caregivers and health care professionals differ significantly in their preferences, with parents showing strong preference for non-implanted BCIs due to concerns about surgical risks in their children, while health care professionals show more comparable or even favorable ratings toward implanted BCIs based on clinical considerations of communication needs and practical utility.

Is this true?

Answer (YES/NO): NO